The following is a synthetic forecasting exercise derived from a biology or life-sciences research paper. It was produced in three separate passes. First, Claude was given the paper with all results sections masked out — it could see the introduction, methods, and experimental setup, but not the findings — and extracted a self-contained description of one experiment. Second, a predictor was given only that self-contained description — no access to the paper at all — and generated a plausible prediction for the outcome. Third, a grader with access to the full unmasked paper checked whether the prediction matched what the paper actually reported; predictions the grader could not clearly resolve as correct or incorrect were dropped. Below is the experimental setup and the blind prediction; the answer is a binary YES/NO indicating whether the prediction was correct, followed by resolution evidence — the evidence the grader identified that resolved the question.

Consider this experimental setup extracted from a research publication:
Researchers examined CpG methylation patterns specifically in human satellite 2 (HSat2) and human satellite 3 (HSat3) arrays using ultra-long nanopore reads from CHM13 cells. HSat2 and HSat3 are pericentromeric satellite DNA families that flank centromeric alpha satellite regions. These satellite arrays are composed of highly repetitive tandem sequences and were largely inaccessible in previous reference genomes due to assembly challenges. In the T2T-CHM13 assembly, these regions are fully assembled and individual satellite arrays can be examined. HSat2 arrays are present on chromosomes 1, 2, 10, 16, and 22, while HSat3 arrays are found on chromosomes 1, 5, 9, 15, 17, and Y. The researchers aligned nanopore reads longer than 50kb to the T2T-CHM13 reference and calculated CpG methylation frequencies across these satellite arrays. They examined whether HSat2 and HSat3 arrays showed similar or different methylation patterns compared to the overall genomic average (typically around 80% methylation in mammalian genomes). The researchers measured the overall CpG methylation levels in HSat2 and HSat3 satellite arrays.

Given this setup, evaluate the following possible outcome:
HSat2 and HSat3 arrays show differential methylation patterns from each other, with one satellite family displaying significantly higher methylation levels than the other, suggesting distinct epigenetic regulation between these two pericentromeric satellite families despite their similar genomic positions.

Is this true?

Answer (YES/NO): NO